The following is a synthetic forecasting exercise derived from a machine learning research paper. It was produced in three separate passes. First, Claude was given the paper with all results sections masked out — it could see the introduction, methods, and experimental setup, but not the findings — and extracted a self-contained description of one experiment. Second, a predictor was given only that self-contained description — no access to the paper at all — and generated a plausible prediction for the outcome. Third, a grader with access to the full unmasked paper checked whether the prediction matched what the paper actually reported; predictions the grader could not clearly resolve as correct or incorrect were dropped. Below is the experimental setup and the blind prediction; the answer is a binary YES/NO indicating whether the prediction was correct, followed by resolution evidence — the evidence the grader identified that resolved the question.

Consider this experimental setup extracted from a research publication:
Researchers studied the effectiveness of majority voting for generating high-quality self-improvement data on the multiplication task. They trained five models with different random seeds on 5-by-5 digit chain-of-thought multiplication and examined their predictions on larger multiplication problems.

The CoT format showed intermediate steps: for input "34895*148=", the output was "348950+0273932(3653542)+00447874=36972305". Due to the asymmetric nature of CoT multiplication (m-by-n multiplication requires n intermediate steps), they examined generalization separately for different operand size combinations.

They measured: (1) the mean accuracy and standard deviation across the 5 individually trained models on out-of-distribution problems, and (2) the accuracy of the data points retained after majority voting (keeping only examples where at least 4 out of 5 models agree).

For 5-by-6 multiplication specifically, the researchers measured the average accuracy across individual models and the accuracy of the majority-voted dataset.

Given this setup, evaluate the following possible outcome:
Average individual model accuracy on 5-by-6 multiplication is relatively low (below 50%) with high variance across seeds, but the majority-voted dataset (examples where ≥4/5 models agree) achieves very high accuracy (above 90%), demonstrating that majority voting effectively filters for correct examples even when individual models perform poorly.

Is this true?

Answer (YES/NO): YES